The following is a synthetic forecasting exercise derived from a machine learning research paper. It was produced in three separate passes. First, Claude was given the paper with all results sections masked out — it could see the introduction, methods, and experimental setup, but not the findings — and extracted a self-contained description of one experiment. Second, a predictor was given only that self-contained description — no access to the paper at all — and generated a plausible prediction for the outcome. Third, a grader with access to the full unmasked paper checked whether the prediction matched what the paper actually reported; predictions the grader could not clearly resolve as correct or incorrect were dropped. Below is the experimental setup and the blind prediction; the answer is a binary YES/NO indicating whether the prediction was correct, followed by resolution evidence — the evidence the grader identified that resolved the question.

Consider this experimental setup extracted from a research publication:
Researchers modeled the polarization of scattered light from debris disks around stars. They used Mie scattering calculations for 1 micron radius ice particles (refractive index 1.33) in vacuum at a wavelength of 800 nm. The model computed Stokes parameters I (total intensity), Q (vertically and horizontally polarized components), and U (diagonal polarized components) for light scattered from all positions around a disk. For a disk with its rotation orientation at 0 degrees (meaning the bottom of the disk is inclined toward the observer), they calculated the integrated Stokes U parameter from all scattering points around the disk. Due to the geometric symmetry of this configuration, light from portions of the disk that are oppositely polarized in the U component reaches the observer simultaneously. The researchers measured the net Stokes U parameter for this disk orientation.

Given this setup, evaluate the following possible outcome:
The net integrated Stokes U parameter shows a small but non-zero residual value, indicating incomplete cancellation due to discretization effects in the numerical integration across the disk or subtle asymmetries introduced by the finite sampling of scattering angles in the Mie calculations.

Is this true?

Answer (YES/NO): NO